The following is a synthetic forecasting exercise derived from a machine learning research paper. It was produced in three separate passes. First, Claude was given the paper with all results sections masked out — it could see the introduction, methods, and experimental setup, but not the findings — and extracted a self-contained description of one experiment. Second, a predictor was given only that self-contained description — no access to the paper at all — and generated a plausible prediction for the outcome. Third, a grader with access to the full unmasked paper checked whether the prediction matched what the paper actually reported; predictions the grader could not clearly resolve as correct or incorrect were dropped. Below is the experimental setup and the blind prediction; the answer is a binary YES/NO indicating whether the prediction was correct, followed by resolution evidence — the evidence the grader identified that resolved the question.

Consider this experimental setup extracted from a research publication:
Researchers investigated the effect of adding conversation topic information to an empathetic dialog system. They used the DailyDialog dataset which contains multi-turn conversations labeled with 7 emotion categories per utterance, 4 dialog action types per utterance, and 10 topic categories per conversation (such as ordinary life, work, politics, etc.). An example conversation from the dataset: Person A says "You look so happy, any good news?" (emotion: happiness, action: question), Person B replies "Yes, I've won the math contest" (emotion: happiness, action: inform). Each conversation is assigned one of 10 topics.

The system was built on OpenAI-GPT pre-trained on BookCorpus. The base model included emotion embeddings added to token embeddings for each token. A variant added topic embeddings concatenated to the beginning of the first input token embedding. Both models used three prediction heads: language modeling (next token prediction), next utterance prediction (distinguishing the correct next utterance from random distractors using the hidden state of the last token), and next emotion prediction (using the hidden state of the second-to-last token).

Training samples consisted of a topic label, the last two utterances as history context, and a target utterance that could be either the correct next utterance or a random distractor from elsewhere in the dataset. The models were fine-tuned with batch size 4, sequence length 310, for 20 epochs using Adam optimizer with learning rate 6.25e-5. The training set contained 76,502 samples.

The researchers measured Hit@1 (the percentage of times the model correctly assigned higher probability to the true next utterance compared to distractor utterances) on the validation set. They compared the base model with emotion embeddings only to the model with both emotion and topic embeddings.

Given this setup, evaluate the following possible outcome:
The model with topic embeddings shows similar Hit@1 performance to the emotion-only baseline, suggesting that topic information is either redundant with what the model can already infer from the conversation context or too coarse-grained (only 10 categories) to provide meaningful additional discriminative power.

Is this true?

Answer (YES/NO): YES